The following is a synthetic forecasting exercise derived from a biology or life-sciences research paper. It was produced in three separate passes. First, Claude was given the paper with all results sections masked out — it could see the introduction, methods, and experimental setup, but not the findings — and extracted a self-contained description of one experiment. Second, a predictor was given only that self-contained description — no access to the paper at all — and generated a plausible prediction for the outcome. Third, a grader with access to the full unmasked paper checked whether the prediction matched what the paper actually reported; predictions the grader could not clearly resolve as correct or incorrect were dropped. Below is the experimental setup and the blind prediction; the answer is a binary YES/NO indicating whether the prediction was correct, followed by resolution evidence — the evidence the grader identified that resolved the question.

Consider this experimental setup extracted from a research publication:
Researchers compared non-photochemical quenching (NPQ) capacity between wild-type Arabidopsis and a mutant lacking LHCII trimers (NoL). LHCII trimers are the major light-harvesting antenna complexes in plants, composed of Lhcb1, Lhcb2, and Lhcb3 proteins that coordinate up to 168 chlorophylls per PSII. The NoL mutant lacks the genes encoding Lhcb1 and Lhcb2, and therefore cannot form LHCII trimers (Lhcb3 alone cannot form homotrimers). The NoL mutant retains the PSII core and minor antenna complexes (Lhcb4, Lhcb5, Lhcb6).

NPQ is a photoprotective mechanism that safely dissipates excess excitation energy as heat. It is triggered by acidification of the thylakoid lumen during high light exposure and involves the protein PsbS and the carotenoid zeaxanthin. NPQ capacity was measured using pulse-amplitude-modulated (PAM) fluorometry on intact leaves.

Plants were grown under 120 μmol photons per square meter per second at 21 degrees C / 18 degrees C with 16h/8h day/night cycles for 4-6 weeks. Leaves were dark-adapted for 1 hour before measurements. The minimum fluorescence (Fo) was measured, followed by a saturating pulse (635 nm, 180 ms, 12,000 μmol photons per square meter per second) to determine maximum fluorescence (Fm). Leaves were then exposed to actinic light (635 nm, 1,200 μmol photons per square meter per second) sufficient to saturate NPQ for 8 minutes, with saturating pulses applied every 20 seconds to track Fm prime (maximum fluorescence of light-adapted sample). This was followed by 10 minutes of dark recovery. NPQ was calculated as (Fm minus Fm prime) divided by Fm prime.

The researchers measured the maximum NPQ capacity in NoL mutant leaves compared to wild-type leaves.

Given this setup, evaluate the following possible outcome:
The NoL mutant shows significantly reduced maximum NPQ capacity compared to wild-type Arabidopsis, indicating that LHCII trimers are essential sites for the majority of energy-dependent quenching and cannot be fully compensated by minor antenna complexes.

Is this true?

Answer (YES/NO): YES